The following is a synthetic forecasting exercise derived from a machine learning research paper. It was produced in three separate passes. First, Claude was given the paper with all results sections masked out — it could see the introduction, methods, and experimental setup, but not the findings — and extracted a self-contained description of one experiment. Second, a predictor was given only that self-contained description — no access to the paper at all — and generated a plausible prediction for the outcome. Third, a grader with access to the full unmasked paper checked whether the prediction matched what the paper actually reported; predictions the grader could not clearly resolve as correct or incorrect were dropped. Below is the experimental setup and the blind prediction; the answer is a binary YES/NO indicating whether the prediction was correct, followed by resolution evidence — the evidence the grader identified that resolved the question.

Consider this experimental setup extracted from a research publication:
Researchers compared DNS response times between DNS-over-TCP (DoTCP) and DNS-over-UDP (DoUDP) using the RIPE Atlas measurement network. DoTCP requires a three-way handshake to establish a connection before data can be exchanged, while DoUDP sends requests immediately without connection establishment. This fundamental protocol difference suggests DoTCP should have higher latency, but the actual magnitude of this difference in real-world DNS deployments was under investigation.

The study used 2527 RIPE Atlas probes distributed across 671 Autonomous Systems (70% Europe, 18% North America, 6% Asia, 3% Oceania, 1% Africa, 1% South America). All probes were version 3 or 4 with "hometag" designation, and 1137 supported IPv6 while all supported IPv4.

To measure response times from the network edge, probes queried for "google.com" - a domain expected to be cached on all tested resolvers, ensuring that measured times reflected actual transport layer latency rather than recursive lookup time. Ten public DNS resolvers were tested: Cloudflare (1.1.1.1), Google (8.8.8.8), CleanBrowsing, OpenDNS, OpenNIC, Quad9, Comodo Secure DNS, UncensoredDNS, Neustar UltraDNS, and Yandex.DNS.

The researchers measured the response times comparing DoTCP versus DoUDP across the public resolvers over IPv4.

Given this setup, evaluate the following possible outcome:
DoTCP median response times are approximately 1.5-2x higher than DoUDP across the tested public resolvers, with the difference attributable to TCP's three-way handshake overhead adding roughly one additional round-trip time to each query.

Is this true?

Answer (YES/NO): YES